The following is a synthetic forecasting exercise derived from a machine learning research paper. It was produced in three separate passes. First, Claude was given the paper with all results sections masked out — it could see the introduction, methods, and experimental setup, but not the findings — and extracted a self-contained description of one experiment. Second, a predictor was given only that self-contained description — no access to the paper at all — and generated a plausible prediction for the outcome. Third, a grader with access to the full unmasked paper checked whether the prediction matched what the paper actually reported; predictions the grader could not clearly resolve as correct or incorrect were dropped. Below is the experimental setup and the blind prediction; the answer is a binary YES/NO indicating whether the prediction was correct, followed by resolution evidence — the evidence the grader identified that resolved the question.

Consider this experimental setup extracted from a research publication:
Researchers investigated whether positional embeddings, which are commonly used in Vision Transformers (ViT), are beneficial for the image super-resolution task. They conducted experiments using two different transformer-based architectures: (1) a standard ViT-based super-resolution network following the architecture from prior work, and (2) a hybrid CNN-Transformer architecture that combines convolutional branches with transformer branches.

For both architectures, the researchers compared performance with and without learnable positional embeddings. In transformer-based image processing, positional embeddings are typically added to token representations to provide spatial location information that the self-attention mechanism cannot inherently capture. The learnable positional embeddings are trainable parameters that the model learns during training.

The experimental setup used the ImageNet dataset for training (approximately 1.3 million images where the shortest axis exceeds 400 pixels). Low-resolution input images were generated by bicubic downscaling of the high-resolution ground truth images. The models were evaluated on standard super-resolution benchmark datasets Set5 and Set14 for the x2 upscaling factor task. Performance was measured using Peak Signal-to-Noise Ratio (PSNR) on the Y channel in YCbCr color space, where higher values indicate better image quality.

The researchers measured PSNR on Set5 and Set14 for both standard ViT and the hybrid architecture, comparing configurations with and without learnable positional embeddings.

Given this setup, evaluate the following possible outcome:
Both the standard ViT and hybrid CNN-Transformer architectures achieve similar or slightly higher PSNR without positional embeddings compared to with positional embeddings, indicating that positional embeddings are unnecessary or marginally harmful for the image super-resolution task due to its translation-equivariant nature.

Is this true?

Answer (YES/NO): YES